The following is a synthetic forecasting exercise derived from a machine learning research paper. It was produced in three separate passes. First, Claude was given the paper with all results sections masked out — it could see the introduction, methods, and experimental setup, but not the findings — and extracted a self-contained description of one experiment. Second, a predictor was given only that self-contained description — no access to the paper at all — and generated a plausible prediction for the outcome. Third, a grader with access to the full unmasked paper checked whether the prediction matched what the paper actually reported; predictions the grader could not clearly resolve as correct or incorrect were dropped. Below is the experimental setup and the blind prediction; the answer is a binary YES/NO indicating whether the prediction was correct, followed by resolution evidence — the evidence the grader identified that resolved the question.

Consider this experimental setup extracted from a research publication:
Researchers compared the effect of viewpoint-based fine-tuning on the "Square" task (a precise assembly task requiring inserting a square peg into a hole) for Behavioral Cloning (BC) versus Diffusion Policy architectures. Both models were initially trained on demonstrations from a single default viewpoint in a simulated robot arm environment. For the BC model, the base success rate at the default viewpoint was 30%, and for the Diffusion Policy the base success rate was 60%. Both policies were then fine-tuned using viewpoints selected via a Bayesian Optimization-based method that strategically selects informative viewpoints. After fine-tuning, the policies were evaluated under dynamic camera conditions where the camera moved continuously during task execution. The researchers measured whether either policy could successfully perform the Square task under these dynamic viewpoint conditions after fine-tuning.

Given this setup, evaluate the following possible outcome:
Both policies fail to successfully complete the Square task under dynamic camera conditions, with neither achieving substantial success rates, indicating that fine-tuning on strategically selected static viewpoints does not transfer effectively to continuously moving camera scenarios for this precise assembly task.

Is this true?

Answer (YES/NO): NO